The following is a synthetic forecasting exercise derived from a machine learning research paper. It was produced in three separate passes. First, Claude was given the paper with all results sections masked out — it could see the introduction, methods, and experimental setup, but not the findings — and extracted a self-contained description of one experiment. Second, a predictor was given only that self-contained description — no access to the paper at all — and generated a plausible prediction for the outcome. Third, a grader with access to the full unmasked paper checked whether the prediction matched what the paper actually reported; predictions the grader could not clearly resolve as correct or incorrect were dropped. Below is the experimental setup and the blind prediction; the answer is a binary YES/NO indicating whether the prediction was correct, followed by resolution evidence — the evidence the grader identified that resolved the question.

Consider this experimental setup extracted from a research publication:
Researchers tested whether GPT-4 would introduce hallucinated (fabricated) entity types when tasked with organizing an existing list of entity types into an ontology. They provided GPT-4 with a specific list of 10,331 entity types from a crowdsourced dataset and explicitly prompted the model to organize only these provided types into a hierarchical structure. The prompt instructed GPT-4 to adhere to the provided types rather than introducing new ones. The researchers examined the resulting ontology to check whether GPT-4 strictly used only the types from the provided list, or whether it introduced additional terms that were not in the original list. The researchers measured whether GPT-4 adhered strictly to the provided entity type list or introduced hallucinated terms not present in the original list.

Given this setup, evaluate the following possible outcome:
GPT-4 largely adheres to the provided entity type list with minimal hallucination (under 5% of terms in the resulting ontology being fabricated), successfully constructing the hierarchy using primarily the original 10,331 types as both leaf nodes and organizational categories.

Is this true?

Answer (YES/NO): NO